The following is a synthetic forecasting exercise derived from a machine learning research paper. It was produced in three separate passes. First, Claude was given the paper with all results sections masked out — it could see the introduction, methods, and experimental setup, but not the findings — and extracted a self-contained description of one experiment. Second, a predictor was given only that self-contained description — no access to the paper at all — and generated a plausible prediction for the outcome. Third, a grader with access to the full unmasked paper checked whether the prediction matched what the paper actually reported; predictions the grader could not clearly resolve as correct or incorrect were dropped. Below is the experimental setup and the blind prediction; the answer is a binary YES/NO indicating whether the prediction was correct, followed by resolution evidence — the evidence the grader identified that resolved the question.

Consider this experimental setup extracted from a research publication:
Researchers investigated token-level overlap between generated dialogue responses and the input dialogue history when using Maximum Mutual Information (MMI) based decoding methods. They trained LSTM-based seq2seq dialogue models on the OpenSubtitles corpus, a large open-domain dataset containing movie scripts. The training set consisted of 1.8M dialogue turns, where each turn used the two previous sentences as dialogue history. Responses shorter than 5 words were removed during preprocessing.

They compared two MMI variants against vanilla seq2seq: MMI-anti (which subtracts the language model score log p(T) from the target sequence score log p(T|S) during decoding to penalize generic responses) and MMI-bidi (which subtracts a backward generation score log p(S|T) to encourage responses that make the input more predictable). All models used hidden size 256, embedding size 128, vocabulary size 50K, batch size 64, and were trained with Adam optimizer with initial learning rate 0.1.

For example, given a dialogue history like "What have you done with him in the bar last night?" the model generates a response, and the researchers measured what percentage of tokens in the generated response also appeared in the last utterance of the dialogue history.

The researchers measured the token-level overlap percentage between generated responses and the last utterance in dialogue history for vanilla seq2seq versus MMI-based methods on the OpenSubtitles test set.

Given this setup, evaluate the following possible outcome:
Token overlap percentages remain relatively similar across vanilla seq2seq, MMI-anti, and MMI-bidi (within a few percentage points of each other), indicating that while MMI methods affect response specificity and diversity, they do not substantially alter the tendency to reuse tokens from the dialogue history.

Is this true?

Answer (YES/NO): NO